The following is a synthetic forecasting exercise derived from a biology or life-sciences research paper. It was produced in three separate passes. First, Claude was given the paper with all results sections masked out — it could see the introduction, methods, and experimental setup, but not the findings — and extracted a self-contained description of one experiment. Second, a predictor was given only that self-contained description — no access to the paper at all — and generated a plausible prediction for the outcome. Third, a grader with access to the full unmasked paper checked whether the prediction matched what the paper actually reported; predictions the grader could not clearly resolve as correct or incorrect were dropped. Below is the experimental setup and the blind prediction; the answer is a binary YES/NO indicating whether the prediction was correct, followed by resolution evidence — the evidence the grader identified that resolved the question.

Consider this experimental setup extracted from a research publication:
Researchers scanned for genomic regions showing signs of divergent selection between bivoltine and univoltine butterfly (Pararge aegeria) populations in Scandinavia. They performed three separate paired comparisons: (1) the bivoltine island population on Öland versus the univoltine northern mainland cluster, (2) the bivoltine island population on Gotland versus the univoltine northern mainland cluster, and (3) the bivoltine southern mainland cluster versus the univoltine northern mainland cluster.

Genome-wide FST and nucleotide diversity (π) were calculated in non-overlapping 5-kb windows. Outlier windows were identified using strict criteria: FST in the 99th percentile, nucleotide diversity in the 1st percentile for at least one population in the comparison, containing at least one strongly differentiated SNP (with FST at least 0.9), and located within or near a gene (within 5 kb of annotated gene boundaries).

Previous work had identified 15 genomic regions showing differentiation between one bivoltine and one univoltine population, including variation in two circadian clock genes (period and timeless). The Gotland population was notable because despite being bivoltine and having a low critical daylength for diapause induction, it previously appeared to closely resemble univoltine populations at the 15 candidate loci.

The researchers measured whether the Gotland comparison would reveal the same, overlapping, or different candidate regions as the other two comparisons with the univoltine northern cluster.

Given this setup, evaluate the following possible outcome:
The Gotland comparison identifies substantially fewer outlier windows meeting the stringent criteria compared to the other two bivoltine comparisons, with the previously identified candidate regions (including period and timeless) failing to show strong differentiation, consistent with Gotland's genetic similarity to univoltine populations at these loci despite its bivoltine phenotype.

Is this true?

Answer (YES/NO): NO